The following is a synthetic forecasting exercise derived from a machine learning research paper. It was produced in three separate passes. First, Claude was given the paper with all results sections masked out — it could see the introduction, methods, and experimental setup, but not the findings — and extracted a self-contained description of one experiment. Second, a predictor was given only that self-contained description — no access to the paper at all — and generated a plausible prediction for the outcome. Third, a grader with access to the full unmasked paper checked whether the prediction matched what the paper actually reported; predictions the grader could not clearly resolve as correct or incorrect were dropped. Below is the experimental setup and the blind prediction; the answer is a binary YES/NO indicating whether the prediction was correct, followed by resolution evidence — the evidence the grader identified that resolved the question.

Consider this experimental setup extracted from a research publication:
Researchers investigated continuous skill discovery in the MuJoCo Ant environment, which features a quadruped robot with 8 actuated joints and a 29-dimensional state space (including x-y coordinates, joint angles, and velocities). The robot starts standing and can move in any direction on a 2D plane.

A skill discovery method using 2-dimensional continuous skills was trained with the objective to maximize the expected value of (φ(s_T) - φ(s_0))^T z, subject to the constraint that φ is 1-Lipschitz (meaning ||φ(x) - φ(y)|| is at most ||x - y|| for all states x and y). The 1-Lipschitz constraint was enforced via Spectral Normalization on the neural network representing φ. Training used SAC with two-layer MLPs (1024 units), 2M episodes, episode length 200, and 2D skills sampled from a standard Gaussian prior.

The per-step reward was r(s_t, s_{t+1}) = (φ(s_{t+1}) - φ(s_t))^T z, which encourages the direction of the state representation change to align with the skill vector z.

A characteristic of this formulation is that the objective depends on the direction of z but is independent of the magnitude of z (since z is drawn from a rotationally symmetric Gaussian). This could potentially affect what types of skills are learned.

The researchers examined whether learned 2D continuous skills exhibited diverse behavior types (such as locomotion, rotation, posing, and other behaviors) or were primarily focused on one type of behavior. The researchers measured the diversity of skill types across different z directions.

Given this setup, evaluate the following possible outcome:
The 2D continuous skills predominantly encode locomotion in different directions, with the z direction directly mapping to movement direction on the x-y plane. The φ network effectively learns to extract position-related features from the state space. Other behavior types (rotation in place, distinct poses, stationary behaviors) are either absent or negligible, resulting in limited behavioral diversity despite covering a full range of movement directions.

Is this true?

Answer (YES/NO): YES